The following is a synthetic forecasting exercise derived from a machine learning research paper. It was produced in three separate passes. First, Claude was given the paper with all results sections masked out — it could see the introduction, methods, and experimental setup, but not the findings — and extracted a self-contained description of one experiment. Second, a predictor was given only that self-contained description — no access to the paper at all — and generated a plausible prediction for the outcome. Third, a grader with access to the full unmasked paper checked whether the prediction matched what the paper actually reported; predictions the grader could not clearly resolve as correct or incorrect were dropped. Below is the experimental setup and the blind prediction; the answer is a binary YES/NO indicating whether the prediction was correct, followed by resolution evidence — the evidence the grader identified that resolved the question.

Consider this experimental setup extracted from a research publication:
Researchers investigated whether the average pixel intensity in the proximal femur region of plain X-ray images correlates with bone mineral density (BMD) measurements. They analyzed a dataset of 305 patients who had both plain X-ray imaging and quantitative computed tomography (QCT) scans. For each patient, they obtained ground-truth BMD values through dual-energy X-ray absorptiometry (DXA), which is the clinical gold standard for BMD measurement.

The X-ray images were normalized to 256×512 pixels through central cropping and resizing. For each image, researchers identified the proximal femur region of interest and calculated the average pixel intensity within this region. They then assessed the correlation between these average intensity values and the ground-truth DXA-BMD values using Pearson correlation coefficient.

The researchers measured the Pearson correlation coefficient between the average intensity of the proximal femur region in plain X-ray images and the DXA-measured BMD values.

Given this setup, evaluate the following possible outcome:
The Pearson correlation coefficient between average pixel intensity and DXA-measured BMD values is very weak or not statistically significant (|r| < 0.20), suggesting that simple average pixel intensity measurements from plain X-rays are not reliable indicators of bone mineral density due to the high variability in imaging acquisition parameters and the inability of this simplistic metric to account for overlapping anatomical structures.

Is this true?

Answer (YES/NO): YES